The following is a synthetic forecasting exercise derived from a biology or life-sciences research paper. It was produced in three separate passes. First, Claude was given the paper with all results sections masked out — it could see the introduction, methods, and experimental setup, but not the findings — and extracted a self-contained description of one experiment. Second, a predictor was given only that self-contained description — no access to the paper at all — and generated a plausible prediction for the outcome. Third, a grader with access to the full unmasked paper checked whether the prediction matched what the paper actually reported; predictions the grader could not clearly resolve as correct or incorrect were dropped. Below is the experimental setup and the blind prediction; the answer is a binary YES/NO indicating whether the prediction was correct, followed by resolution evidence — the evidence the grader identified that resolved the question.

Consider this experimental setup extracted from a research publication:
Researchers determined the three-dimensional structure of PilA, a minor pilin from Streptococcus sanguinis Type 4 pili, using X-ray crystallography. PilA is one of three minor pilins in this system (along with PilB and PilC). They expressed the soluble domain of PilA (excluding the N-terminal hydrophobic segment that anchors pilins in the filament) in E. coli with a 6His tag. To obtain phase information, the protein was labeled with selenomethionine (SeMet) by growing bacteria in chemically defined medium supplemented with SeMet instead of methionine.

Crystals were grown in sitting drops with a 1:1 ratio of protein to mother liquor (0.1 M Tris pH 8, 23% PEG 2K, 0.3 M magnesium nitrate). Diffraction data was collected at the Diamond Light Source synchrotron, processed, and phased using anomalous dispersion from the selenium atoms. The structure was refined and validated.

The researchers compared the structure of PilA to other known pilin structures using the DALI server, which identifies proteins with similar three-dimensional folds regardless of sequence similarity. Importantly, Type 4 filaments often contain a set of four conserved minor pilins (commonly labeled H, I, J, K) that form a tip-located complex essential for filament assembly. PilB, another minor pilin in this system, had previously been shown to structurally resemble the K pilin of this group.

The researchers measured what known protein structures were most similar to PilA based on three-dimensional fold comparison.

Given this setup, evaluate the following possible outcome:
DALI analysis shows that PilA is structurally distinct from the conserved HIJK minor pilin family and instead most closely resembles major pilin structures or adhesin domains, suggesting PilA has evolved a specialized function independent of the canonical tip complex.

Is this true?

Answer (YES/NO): NO